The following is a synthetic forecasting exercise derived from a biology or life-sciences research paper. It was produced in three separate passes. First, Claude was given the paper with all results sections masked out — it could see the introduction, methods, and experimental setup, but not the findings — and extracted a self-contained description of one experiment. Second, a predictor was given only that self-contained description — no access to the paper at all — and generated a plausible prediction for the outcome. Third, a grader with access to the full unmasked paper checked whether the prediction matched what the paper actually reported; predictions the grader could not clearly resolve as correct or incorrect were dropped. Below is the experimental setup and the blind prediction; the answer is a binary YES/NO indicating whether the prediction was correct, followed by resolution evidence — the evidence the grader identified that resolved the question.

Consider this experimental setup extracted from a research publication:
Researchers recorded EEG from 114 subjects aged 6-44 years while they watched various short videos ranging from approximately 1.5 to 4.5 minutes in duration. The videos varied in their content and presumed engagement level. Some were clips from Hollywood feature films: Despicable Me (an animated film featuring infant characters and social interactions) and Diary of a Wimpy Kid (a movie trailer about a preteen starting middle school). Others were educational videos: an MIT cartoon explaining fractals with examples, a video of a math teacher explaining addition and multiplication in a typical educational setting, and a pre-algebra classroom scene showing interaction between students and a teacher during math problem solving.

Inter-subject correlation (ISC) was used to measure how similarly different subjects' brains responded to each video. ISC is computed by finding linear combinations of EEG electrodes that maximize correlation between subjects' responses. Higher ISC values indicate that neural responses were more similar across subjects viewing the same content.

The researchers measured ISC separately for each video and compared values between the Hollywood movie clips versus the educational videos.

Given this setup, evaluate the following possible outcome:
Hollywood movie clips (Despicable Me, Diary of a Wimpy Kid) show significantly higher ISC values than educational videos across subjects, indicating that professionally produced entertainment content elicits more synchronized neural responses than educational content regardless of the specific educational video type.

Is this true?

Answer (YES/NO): YES